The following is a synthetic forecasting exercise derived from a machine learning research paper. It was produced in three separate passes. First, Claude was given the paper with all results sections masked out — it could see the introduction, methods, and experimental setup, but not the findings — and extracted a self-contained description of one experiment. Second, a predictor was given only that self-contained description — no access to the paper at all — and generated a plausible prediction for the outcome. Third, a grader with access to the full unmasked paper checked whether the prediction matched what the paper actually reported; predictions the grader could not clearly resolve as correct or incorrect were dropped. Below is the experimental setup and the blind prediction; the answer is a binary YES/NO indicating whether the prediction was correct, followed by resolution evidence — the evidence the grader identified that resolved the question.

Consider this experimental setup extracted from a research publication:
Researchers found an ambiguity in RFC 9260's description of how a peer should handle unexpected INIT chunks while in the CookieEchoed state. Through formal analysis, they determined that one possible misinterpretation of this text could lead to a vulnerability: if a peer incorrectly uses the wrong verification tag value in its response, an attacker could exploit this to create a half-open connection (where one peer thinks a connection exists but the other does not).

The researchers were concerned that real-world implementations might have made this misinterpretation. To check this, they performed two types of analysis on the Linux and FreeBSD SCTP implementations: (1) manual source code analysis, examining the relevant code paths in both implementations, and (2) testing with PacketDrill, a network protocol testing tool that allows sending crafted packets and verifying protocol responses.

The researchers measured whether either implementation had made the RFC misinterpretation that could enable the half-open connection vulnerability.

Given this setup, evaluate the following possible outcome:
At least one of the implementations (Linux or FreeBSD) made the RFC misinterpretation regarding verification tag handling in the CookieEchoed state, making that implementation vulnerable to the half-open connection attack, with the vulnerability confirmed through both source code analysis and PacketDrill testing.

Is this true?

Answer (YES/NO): NO